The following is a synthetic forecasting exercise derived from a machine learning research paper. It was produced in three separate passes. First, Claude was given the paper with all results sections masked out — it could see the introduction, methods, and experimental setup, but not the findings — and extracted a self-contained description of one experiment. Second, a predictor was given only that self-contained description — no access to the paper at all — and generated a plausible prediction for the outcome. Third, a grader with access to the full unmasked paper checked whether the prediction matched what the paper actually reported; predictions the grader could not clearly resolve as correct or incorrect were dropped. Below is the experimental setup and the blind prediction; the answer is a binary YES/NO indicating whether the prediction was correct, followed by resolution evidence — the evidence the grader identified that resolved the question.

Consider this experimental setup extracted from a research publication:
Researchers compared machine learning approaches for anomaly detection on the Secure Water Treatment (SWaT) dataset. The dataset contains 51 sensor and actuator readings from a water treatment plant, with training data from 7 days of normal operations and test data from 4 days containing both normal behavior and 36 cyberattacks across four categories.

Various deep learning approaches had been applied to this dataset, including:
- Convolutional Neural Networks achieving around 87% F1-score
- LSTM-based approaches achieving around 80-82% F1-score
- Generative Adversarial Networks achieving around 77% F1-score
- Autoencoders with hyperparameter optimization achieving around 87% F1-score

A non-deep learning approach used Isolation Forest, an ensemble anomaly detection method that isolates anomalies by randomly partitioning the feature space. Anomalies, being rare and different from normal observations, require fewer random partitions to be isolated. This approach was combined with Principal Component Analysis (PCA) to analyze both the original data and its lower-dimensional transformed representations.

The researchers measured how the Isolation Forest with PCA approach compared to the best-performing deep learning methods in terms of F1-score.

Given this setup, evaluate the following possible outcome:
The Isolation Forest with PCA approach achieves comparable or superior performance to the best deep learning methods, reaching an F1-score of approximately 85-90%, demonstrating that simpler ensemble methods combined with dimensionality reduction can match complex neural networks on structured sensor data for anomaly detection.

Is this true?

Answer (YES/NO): YES